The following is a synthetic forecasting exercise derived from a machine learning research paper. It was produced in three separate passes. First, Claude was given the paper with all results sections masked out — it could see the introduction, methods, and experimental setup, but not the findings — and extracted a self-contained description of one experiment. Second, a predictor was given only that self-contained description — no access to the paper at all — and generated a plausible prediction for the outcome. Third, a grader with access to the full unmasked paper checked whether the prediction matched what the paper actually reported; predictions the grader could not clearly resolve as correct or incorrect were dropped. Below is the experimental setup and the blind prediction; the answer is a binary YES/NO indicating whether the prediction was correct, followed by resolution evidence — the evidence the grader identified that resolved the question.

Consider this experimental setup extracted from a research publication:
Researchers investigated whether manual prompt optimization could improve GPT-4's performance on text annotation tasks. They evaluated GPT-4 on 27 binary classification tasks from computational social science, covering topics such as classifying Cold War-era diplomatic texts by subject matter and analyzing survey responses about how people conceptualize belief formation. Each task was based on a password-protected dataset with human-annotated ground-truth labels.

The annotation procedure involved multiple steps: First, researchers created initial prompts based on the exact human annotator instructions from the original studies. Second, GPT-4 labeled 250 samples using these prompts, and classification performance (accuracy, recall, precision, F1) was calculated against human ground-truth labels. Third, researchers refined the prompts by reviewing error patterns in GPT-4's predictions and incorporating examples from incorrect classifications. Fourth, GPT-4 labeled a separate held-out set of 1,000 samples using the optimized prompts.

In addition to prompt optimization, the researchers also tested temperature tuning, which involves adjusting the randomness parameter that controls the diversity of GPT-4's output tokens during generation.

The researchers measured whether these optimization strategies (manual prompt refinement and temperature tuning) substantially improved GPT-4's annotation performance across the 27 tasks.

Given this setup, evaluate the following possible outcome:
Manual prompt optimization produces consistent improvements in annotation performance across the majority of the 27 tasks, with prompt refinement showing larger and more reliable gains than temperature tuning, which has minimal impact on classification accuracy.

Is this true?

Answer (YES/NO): YES